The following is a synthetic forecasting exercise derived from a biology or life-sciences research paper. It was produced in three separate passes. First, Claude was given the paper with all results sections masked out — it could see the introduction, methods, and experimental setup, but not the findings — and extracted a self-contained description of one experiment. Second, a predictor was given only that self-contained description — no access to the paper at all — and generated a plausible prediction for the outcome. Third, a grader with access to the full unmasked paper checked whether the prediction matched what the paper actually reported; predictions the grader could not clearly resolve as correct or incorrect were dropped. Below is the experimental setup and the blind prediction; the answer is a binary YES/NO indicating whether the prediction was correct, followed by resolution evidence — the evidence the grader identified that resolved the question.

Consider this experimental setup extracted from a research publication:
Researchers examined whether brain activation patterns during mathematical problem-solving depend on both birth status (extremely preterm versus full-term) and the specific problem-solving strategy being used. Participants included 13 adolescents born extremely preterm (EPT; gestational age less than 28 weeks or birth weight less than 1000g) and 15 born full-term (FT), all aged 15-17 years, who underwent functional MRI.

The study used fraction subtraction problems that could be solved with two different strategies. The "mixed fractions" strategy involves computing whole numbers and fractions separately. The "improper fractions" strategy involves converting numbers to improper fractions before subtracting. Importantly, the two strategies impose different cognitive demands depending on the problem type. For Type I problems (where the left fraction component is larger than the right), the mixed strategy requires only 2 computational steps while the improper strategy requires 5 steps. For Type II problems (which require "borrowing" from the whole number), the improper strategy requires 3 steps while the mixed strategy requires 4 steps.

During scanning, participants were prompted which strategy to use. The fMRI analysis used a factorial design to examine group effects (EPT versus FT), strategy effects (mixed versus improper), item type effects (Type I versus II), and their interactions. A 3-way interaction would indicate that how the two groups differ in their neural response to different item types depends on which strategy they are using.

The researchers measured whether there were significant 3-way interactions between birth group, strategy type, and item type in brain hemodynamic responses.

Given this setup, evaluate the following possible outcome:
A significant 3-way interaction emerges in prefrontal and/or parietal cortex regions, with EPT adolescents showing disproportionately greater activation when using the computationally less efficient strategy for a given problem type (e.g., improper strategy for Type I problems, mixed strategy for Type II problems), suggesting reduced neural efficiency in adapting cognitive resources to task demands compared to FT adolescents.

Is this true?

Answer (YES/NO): NO